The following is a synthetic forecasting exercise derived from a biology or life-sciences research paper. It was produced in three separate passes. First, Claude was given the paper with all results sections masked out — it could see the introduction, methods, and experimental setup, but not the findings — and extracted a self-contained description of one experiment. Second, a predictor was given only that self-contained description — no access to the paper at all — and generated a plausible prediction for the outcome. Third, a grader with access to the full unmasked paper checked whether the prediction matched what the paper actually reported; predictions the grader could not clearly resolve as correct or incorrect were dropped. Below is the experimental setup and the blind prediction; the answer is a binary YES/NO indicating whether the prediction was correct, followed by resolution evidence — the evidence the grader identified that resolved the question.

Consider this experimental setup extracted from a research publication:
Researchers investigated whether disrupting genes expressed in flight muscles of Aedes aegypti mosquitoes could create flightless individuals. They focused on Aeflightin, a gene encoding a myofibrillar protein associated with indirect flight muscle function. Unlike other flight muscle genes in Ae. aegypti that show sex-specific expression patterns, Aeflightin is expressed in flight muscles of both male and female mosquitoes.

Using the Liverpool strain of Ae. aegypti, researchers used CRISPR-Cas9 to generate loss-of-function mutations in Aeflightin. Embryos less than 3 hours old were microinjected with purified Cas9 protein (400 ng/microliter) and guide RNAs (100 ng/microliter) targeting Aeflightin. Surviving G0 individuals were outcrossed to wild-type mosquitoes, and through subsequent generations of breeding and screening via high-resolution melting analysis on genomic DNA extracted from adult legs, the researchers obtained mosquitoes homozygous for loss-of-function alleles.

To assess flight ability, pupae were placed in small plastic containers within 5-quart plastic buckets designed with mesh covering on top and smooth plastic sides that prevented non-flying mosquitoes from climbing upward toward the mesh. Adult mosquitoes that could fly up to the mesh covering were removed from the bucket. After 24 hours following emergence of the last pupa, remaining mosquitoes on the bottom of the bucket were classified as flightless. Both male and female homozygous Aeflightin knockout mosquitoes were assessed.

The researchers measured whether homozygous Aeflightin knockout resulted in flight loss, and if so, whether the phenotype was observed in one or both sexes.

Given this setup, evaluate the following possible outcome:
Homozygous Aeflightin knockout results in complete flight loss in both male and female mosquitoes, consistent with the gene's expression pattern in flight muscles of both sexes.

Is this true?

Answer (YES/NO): YES